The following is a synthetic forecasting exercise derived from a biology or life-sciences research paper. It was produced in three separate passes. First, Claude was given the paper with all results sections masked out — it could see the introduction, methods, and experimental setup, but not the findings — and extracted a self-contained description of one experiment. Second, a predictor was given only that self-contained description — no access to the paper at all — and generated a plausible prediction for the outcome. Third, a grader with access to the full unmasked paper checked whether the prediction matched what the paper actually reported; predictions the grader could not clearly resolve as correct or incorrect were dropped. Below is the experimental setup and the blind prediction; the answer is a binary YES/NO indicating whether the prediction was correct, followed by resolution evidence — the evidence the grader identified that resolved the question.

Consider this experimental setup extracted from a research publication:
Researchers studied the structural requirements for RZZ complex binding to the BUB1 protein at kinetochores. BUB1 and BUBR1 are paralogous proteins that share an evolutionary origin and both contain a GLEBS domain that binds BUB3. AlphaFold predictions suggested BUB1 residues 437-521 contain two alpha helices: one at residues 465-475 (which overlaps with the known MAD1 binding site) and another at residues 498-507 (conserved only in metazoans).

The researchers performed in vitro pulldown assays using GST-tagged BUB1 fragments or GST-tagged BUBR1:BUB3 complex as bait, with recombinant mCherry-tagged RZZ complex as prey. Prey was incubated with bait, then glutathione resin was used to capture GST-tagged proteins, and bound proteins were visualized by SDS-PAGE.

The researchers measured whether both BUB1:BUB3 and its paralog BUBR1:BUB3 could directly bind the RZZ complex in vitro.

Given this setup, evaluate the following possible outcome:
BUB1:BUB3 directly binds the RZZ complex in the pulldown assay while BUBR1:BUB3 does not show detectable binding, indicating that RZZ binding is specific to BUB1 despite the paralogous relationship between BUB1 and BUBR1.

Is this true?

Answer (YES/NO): YES